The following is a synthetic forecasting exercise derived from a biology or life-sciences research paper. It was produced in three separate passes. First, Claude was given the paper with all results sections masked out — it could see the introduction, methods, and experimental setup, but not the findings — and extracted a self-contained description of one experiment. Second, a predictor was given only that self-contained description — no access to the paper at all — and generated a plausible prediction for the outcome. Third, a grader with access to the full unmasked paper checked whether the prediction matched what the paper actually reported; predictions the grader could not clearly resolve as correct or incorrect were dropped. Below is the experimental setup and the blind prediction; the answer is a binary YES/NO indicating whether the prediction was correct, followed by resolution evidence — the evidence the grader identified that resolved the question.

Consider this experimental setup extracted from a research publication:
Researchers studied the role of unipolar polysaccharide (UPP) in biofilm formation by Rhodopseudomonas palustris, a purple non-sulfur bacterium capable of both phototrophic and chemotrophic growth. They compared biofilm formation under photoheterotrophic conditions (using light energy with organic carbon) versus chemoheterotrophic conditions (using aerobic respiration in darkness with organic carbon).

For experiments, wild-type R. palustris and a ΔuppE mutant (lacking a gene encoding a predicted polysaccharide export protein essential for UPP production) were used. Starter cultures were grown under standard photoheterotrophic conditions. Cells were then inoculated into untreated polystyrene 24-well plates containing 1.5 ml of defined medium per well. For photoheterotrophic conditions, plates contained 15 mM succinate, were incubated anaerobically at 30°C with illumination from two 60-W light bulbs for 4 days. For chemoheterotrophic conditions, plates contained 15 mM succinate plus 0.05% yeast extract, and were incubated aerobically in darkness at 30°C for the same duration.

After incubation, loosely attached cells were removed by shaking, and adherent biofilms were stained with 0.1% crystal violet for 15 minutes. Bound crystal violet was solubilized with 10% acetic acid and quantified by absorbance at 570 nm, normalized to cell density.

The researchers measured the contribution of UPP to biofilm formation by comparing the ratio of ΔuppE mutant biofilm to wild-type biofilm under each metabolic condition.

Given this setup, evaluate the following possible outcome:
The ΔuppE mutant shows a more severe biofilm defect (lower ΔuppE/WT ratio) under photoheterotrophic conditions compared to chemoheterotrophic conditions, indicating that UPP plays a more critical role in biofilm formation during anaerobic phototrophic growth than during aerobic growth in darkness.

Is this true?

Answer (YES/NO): YES